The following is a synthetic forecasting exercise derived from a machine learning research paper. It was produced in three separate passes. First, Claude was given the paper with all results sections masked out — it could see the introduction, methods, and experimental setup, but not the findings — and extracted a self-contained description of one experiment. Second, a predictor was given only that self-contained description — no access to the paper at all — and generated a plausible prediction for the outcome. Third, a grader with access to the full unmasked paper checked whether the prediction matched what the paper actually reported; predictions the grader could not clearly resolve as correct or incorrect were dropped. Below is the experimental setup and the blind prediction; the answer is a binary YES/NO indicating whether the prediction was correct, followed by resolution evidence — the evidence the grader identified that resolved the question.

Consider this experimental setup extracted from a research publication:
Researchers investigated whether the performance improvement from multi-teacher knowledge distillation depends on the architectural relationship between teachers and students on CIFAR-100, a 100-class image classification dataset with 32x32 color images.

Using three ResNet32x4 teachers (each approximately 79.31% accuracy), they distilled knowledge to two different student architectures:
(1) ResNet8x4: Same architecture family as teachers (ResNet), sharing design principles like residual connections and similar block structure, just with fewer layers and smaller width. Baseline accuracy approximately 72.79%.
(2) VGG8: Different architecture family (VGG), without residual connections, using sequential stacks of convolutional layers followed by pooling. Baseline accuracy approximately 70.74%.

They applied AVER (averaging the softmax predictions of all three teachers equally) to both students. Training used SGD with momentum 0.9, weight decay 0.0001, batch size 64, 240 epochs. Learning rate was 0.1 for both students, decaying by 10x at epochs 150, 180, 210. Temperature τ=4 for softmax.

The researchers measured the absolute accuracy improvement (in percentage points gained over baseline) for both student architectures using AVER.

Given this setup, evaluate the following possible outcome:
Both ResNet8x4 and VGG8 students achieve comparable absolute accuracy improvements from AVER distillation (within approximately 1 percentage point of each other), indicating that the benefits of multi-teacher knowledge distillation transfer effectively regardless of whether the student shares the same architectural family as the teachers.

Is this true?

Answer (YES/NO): YES